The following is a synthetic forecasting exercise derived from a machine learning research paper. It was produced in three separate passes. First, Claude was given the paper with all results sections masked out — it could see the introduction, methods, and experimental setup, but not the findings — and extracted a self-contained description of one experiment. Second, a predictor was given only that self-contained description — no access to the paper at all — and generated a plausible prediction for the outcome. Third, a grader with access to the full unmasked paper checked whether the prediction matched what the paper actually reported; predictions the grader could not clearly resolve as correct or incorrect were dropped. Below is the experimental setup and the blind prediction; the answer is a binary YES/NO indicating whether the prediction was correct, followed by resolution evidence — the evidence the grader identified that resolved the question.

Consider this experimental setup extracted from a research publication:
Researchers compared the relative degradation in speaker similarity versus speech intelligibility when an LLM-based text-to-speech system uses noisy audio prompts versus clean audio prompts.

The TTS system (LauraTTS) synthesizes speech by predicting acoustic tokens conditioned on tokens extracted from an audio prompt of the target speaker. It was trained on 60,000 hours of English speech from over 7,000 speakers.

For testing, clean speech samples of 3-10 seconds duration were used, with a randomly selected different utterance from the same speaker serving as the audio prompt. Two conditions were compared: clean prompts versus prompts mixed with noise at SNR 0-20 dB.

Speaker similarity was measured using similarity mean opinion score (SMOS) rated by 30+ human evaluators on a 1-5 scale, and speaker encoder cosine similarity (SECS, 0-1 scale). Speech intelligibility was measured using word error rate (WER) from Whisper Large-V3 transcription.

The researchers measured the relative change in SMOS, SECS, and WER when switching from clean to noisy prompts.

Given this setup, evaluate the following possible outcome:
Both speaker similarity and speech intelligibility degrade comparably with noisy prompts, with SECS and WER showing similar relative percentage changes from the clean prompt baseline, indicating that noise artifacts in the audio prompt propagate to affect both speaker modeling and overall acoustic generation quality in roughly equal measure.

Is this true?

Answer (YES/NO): NO